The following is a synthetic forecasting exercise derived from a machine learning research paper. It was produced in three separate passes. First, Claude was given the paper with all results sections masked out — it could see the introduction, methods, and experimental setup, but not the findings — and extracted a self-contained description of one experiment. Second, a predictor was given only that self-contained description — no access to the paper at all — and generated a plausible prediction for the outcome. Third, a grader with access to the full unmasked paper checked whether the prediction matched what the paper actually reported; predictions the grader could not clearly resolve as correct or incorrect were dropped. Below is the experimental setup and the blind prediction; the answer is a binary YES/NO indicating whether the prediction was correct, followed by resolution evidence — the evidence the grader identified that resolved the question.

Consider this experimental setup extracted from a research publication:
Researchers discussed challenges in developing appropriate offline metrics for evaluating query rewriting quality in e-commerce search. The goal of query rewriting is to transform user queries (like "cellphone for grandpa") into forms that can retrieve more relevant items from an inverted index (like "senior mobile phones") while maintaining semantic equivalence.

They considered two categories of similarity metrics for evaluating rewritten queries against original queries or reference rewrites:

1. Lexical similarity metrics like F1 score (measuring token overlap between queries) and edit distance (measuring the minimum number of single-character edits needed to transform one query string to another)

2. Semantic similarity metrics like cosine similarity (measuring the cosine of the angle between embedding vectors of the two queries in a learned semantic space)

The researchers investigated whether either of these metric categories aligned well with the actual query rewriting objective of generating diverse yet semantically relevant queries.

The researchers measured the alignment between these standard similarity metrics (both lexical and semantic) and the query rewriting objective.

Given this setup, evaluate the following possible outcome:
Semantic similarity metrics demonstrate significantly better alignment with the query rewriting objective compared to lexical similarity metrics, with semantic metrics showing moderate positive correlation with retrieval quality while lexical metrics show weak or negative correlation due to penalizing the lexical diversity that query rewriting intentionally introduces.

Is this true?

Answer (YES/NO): NO